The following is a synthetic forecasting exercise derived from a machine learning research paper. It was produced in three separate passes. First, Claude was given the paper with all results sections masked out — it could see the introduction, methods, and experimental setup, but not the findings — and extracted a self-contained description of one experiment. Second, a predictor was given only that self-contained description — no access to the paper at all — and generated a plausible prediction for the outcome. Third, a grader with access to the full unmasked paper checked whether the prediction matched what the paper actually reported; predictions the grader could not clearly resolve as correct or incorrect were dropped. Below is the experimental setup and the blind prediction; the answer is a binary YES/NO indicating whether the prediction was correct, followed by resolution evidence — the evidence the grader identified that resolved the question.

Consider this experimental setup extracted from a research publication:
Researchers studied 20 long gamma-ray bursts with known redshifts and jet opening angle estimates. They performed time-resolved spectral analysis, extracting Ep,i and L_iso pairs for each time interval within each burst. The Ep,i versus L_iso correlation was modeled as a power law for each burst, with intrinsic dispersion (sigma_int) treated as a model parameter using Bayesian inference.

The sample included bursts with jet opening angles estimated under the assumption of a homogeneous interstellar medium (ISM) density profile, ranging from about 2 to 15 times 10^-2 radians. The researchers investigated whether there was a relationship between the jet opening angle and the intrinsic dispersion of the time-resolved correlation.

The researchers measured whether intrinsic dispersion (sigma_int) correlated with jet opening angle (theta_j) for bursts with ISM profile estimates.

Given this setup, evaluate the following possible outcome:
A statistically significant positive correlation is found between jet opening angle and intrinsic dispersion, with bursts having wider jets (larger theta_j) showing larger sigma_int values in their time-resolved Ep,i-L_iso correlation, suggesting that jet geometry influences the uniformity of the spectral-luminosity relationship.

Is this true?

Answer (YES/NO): NO